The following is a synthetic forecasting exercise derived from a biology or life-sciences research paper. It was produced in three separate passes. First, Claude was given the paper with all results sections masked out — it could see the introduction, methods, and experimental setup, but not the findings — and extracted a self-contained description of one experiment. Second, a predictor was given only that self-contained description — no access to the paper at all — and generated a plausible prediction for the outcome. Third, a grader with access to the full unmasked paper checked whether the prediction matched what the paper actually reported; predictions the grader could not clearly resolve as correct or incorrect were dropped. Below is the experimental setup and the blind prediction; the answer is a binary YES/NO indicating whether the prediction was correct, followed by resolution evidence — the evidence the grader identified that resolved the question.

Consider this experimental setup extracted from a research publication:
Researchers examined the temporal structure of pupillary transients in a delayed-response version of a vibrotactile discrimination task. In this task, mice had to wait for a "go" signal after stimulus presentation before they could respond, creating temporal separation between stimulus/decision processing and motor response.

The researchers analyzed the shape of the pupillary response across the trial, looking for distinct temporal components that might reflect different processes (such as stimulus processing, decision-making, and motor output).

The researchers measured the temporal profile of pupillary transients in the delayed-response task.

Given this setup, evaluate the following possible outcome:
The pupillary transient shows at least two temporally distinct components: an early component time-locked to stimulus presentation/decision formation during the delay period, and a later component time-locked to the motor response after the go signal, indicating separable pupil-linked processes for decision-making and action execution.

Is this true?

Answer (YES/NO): YES